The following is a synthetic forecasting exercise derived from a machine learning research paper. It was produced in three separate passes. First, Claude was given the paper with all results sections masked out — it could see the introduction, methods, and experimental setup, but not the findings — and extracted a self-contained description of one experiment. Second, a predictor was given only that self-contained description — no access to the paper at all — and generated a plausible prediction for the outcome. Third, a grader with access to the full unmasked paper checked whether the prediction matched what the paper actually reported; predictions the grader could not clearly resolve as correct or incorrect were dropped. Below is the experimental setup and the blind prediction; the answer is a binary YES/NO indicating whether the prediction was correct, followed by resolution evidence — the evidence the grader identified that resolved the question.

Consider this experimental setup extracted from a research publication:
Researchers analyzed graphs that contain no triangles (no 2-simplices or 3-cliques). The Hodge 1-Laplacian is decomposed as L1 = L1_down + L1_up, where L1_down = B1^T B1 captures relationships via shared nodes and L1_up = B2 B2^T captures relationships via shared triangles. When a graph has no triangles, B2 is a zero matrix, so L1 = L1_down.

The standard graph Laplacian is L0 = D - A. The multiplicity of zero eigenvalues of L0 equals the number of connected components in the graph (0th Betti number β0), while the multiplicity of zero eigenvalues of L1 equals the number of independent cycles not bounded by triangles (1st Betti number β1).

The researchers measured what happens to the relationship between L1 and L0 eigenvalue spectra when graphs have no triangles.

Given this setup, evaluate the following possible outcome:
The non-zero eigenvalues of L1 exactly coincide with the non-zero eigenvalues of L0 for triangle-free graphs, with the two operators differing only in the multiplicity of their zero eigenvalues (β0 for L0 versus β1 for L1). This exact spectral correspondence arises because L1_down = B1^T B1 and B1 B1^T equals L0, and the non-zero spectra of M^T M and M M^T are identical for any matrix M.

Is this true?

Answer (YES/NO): YES